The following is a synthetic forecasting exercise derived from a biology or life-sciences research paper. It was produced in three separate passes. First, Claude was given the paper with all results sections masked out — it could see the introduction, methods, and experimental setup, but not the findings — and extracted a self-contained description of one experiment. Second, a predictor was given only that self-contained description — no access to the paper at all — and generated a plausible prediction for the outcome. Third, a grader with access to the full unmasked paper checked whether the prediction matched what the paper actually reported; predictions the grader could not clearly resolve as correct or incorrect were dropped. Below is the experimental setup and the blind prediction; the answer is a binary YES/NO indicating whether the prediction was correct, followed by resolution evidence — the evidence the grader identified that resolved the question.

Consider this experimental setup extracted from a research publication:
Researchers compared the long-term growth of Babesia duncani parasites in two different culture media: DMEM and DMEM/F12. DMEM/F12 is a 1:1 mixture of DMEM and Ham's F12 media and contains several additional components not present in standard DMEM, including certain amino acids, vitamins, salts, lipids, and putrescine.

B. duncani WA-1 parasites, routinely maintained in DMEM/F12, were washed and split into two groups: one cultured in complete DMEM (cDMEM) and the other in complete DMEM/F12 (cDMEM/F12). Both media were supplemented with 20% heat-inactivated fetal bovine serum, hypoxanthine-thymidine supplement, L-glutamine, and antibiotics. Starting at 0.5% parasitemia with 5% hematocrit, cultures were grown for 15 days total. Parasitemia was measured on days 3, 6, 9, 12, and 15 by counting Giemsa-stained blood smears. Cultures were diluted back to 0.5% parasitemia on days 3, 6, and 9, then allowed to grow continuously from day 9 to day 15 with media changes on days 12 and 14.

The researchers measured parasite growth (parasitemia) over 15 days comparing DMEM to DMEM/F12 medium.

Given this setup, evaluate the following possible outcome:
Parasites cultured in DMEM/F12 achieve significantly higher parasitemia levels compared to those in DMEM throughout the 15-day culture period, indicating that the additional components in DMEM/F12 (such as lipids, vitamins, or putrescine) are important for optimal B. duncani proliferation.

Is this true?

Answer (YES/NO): YES